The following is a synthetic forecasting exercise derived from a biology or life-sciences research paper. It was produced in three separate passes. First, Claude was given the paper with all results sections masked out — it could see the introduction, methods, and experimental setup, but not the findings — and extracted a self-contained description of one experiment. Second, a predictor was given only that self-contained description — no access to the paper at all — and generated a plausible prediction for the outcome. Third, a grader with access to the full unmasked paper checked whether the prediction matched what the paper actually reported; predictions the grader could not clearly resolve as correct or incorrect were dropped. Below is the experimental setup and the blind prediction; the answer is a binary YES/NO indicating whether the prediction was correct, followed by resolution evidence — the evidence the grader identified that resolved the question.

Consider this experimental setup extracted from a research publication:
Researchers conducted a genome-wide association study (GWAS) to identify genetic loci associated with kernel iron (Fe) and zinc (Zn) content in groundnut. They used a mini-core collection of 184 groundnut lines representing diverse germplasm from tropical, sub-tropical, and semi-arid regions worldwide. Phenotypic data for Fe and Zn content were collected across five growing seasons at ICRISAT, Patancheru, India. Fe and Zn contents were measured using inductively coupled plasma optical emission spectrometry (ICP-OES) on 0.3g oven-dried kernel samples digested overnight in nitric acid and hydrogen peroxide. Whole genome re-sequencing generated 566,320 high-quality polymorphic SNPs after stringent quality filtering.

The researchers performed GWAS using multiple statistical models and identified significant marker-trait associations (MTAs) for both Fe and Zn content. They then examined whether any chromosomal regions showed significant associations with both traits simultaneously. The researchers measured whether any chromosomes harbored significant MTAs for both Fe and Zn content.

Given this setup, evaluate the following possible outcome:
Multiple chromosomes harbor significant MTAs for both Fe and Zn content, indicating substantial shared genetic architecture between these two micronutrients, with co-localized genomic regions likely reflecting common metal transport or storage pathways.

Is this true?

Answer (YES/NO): YES